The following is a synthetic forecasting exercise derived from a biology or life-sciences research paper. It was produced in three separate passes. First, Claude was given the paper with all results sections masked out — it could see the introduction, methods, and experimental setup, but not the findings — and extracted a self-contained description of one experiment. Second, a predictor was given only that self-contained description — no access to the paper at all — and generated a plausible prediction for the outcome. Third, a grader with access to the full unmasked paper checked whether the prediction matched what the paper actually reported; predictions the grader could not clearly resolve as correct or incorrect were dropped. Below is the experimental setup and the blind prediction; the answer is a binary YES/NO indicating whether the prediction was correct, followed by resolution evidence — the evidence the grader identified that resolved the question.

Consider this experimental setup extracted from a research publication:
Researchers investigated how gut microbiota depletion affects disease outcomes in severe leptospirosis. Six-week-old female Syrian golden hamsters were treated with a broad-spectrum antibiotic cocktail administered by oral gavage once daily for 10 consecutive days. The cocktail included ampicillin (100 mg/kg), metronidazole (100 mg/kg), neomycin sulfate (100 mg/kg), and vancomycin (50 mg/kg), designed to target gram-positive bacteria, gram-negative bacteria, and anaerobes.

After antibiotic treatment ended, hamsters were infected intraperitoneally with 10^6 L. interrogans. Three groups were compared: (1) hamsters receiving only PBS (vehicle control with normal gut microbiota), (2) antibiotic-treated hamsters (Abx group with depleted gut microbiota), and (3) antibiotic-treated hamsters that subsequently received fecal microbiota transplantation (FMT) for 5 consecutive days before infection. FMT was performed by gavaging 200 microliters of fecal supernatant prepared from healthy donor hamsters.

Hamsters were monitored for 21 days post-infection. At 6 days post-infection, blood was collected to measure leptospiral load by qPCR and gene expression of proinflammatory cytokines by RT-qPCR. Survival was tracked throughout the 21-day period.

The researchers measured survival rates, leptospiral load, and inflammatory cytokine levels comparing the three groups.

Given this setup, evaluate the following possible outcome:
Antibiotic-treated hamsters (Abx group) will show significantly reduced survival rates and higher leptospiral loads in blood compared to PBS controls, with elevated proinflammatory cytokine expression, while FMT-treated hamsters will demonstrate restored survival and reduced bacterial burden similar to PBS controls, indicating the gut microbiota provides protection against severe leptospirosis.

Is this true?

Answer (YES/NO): NO